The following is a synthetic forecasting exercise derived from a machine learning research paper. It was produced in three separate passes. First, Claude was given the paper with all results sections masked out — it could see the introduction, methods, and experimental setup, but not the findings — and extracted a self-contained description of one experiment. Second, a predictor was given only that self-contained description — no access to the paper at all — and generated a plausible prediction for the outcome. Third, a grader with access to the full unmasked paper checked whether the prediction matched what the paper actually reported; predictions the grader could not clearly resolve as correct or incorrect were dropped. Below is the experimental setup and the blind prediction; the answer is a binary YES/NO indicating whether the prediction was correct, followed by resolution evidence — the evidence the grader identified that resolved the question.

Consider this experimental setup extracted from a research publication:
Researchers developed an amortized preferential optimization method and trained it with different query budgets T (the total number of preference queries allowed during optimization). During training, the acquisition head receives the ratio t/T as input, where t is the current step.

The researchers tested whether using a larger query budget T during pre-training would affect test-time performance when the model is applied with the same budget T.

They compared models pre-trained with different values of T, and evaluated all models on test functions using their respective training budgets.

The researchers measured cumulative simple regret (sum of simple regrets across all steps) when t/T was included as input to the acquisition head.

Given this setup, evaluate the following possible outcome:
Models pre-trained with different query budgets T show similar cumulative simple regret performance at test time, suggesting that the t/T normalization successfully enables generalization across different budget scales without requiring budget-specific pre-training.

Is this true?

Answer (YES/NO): NO